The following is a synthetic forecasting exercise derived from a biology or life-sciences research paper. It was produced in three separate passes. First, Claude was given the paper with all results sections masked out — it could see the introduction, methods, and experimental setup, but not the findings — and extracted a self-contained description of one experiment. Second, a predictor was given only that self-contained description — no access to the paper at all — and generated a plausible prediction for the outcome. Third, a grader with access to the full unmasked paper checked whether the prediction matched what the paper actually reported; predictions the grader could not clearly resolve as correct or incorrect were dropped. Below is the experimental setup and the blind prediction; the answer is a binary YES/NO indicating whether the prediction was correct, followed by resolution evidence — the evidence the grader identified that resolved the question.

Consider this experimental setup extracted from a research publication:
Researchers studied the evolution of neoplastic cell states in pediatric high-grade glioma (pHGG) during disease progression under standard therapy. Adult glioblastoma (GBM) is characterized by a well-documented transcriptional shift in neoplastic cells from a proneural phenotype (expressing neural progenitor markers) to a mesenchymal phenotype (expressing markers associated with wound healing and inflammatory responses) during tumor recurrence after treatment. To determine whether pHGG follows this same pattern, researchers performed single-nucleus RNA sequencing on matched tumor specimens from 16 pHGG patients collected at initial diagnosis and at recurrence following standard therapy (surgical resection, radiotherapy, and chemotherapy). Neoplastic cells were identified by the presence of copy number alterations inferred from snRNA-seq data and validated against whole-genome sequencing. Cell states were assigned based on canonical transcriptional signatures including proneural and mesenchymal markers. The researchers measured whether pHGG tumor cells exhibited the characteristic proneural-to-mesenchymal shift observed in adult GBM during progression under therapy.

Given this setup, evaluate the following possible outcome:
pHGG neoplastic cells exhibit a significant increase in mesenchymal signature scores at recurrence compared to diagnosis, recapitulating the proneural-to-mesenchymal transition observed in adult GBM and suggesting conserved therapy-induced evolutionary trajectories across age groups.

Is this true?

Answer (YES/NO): NO